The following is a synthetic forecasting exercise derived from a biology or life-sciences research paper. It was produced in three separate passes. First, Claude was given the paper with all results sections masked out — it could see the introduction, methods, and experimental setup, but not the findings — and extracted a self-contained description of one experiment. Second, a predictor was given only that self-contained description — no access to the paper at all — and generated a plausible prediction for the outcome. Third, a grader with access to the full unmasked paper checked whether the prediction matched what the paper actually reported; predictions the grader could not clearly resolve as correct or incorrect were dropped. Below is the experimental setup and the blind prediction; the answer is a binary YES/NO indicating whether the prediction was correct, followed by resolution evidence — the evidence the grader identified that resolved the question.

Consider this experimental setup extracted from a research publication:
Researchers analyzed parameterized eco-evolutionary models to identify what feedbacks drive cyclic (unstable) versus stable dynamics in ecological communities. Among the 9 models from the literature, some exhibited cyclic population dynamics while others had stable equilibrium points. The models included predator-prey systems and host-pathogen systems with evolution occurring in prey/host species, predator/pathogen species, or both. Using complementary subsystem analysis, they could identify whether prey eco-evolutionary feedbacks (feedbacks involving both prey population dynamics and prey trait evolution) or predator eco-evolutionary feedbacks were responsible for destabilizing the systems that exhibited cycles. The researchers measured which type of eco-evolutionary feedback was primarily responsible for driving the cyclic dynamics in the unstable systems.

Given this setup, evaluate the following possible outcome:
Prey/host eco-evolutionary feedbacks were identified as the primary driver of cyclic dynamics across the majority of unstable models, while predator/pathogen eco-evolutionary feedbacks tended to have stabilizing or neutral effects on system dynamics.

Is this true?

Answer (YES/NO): YES